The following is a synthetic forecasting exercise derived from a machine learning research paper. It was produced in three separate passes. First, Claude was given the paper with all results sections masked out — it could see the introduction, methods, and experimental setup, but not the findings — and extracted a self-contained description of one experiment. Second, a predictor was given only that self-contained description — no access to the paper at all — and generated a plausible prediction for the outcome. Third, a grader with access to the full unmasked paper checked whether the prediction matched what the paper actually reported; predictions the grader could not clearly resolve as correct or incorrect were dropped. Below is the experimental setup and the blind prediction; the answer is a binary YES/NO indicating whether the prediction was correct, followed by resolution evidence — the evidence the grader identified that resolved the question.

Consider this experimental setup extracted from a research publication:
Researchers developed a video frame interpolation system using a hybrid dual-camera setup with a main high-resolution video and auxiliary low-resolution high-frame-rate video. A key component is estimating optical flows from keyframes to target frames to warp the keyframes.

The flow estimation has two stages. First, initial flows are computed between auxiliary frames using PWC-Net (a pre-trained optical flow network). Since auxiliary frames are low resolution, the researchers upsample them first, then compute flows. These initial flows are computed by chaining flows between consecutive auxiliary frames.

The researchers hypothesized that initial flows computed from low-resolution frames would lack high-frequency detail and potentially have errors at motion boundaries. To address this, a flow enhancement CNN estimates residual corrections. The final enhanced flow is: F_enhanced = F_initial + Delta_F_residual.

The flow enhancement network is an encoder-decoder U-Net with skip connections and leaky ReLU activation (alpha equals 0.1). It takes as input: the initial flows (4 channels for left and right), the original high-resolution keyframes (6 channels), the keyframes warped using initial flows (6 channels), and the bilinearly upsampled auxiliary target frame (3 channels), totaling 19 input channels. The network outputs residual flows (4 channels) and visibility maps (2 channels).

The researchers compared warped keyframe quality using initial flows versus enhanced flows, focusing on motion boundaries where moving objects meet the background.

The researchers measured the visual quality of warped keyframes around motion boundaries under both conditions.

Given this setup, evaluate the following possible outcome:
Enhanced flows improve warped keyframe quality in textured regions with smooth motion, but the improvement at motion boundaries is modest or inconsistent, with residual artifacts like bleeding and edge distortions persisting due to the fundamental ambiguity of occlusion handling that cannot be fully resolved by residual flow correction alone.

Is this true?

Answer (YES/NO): NO